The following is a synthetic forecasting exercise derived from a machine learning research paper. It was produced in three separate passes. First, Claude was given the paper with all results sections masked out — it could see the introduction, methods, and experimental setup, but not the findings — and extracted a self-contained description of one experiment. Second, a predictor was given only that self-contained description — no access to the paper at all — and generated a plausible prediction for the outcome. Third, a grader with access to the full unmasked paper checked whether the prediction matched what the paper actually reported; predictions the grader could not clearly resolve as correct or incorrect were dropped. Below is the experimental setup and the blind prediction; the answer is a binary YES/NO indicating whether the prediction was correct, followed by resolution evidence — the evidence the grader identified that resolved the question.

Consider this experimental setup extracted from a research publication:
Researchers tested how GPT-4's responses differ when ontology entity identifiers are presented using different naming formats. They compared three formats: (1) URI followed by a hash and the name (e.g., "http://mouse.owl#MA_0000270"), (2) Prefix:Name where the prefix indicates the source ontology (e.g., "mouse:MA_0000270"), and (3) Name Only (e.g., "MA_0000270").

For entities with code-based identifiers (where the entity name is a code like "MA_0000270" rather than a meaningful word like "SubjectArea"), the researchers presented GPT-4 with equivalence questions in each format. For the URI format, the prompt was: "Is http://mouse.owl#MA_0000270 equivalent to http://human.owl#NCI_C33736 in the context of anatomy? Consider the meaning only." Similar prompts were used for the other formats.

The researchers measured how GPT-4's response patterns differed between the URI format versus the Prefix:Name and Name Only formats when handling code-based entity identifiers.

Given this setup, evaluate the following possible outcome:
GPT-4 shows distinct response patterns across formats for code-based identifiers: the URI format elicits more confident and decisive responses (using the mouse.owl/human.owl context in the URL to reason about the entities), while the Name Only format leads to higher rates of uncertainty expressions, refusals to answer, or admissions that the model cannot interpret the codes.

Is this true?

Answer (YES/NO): NO